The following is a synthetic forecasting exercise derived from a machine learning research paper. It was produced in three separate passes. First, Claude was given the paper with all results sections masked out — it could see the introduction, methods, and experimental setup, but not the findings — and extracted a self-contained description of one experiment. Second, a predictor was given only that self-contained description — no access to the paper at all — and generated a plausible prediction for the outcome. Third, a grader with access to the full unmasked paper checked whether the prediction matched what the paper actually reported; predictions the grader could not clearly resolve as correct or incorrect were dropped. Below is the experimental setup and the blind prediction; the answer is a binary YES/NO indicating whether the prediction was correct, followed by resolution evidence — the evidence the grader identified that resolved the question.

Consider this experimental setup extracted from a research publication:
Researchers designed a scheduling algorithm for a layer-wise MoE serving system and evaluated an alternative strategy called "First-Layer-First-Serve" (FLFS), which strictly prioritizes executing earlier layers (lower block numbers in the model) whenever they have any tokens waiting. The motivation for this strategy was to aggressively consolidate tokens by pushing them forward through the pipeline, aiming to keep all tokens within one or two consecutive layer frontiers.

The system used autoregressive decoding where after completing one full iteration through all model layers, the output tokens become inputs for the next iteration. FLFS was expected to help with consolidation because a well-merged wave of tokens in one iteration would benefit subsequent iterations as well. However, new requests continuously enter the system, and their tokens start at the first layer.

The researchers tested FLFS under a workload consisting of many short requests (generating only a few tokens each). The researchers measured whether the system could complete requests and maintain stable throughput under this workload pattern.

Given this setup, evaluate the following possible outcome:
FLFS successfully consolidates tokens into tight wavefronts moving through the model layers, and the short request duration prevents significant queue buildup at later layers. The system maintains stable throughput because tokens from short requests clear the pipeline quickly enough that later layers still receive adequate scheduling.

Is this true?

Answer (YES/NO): NO